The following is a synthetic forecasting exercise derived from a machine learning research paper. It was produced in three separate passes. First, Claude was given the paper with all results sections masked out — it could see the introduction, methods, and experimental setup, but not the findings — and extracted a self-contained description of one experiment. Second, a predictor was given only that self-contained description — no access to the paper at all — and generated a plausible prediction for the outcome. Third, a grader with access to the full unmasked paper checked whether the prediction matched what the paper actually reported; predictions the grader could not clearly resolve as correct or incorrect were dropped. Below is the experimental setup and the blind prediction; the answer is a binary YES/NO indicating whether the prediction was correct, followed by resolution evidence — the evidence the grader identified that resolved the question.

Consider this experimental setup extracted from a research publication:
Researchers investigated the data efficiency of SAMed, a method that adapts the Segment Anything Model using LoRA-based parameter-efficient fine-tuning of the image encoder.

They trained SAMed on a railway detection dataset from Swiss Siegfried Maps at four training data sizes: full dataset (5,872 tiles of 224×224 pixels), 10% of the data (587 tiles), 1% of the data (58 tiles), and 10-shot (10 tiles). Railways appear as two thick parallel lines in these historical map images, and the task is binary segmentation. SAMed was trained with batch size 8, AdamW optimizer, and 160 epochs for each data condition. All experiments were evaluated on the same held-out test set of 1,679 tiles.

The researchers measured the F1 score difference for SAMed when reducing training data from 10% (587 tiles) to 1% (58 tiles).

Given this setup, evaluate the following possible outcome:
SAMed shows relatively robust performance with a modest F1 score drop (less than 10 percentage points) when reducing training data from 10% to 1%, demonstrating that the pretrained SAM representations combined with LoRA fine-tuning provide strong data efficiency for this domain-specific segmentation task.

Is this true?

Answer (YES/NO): NO